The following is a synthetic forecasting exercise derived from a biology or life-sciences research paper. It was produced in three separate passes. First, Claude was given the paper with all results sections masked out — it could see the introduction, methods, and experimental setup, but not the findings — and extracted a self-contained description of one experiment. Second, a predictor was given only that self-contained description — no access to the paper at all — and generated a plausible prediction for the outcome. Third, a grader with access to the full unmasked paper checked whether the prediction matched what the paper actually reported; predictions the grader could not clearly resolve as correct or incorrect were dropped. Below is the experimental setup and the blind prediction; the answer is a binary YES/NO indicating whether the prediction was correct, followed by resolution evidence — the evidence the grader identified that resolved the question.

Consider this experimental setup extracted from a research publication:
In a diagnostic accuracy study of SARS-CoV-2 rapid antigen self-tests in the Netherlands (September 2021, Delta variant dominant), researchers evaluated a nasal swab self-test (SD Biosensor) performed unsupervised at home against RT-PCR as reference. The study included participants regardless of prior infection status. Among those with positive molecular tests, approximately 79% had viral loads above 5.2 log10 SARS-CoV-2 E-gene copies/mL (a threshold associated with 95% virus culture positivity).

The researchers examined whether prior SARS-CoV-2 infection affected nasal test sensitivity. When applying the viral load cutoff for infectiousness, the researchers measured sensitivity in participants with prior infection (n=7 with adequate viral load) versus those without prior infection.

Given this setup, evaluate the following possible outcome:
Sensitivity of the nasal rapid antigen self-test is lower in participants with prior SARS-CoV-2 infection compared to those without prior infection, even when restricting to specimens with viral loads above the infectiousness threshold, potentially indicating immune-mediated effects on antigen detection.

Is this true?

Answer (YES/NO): NO